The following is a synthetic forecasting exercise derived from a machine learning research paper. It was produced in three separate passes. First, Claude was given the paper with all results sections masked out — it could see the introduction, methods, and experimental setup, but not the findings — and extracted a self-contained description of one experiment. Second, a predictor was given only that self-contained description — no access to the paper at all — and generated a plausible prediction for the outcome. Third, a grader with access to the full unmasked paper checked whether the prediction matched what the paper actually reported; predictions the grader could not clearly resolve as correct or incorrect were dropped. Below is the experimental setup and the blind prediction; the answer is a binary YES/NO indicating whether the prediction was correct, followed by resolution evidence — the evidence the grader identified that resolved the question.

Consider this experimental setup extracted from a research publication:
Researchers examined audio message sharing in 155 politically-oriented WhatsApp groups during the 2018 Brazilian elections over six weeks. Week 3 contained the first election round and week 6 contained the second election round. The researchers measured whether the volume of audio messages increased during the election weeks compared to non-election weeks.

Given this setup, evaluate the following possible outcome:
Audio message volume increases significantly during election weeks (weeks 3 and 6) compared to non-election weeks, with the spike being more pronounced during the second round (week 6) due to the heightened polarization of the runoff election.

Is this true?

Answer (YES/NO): NO